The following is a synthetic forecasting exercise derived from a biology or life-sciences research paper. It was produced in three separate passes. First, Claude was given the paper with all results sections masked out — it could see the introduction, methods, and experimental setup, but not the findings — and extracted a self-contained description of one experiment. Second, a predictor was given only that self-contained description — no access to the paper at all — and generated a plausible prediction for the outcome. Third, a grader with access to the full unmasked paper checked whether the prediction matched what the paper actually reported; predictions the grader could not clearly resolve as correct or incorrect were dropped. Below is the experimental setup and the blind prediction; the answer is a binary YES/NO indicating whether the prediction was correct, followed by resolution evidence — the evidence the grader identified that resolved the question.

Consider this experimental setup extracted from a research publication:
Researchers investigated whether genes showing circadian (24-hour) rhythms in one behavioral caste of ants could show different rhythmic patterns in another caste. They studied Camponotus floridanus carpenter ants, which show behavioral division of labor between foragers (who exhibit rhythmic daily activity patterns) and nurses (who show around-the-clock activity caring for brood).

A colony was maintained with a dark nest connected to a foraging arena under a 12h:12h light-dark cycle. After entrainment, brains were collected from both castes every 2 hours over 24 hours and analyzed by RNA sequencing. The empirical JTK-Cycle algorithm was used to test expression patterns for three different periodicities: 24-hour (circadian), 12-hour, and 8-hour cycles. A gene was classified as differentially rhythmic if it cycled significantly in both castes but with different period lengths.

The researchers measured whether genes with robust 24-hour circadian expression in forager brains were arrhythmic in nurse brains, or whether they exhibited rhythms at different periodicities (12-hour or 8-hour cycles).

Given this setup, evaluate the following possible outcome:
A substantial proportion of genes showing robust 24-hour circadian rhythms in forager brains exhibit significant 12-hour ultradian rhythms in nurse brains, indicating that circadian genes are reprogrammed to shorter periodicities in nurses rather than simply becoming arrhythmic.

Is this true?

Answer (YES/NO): NO